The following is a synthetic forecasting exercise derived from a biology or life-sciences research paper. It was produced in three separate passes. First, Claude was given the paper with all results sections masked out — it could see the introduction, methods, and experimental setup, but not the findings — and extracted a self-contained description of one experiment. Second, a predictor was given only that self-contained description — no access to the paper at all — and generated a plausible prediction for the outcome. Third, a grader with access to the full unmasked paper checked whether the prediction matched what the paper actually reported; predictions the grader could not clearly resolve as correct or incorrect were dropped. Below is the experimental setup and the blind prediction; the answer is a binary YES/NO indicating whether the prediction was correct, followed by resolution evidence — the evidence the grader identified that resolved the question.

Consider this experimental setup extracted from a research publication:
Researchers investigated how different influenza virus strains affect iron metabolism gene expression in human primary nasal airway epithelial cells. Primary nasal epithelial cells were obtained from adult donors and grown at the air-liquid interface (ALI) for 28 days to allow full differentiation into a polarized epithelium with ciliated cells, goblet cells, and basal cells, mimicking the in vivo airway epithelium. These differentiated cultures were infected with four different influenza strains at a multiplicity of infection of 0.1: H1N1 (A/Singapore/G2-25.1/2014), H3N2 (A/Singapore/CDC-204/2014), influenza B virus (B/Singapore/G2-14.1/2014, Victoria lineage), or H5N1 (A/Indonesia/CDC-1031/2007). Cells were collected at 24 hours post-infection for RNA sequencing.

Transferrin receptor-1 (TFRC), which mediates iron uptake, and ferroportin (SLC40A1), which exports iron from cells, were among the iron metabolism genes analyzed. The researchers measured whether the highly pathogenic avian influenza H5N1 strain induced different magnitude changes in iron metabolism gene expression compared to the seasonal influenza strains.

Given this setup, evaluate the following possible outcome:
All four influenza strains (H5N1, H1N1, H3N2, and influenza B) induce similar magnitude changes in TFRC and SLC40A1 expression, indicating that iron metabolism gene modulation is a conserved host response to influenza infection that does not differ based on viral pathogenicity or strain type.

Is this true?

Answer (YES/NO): YES